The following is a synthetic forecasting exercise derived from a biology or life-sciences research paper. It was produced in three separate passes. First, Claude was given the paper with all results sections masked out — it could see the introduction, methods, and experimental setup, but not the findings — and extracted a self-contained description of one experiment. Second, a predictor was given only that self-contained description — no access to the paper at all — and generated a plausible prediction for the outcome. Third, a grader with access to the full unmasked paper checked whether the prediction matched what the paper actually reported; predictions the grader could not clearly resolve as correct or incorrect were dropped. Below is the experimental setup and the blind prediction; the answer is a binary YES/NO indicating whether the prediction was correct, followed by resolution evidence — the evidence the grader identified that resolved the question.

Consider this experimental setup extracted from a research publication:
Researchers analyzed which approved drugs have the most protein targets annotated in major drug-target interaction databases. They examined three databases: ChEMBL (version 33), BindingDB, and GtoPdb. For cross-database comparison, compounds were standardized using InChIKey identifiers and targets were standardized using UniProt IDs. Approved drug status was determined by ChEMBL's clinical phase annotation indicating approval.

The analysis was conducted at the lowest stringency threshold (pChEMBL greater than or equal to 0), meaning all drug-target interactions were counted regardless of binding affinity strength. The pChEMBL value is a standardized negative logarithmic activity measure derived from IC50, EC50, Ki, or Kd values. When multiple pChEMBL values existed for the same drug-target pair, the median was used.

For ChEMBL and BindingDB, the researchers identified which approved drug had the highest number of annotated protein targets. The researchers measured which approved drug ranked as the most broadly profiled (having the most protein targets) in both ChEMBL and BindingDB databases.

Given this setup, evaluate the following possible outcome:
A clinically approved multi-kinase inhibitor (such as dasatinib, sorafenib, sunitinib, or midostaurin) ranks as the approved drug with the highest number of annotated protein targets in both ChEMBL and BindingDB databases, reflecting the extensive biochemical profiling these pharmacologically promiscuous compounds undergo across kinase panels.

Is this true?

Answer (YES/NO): YES